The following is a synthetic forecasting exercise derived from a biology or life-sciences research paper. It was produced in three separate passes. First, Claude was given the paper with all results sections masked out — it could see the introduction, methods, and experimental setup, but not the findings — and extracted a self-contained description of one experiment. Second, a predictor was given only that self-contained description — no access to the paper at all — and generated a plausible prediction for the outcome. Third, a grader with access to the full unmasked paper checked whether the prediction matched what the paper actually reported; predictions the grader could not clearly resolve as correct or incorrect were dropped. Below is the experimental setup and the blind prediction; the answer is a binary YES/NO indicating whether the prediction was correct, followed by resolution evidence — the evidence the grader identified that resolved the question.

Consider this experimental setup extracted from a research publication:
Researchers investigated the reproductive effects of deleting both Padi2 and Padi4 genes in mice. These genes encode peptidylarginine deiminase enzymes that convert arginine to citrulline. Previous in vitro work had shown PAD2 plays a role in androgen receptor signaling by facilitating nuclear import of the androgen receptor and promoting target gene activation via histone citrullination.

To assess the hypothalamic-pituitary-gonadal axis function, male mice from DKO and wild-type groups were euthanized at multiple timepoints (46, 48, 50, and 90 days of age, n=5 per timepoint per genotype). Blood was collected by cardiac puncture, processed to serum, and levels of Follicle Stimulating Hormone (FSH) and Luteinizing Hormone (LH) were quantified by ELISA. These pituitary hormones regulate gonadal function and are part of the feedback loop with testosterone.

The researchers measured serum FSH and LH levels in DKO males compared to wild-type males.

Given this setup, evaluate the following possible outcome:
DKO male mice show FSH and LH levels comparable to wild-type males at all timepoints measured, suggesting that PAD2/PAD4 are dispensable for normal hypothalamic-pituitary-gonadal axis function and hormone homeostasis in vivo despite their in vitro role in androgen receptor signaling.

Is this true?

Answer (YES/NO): NO